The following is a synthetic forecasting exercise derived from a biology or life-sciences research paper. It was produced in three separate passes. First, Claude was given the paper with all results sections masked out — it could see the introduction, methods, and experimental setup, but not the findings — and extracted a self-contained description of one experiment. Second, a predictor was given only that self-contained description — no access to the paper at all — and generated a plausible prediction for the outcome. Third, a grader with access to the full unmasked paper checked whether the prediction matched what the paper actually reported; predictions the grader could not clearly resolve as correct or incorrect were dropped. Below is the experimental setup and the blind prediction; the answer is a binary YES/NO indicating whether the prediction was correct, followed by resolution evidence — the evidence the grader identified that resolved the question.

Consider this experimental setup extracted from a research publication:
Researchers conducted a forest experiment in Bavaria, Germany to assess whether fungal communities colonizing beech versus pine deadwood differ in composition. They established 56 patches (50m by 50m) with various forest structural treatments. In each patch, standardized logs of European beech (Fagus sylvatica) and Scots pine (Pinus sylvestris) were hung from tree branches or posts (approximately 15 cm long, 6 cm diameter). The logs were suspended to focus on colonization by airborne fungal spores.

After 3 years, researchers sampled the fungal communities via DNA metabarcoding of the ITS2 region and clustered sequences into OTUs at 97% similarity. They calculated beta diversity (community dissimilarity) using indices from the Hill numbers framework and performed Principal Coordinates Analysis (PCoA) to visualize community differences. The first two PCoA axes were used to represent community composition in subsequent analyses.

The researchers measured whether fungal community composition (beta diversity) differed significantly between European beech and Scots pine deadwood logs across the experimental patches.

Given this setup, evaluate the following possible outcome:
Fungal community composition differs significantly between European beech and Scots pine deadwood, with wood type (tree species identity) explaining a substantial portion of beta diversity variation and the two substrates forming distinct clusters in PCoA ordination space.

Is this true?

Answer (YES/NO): YES